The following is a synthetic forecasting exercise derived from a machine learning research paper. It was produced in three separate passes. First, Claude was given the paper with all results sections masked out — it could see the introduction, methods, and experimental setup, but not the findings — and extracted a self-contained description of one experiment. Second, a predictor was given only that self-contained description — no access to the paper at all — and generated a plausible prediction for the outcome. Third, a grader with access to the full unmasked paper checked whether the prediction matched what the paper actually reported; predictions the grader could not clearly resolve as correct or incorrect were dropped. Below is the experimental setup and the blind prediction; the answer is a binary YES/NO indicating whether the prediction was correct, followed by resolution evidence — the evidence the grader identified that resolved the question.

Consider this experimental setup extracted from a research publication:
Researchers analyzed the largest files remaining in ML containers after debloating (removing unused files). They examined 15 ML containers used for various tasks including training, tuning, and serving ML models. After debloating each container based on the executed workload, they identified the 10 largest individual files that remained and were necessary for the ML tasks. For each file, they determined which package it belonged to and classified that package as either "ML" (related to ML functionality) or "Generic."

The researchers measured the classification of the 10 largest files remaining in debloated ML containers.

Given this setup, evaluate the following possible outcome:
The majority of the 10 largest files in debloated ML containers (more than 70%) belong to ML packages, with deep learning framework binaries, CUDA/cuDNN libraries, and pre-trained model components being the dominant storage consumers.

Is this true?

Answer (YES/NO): YES